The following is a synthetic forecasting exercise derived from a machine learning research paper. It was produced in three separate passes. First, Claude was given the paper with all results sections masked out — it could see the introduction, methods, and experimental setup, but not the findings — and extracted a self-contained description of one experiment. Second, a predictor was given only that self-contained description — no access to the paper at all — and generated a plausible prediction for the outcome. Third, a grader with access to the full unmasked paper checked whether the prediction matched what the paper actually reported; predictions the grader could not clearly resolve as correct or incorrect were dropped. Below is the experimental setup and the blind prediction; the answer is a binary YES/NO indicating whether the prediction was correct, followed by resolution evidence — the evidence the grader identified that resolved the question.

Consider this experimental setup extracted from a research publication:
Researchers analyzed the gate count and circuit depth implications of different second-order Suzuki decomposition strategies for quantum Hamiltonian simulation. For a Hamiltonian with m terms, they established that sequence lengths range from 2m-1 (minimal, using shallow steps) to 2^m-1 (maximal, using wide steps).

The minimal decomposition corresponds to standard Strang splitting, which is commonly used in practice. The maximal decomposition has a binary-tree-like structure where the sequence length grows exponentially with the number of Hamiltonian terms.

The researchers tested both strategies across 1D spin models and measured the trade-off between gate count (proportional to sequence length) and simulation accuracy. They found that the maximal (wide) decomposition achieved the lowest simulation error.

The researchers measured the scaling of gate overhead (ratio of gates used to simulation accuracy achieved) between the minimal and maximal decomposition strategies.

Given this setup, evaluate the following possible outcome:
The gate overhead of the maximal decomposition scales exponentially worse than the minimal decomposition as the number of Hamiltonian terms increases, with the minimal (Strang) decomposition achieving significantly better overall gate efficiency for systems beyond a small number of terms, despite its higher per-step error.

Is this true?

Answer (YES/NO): NO